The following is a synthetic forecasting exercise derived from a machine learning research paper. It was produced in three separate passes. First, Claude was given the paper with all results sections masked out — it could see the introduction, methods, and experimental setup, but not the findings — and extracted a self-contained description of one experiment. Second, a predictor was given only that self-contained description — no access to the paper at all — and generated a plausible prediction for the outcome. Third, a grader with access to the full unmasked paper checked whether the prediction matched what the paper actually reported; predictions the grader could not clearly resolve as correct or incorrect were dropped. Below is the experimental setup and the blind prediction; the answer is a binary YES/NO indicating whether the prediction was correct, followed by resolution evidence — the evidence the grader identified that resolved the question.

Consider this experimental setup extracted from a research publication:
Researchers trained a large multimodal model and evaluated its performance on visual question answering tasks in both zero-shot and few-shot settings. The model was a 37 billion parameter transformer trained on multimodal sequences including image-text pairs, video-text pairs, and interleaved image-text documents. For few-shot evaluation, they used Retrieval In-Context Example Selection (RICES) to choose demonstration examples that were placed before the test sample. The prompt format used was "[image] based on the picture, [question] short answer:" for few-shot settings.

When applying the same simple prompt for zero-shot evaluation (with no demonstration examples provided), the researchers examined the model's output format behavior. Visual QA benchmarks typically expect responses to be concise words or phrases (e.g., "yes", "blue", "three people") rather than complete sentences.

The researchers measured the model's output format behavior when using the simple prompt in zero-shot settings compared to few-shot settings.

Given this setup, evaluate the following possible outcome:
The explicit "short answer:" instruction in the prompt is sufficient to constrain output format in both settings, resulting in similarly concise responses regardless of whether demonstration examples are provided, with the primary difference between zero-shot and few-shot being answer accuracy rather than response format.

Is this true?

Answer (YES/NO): NO